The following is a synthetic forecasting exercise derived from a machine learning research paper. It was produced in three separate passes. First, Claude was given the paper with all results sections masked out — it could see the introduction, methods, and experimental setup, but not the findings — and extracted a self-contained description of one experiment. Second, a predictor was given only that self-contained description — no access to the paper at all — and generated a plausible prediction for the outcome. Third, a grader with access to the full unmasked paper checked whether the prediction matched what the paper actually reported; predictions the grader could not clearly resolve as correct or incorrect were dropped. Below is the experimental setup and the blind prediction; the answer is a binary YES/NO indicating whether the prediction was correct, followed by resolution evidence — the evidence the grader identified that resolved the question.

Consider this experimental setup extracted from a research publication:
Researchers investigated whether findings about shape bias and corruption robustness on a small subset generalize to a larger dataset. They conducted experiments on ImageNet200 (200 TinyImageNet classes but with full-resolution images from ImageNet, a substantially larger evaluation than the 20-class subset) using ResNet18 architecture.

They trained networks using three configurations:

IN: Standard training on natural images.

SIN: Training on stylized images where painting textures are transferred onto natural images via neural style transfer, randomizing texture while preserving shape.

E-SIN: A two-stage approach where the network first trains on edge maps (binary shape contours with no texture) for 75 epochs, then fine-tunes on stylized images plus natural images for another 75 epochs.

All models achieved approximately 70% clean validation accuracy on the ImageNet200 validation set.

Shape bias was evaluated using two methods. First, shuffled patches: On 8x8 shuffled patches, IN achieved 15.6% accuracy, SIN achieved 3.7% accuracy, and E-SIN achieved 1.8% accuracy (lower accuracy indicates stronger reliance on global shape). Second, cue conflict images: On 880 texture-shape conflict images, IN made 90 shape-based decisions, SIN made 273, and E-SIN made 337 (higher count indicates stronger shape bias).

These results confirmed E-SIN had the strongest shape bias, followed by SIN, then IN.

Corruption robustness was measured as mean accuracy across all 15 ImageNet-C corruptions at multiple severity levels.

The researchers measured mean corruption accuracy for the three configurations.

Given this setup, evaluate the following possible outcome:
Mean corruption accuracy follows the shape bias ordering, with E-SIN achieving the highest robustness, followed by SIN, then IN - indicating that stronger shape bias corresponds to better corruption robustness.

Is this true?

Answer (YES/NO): NO